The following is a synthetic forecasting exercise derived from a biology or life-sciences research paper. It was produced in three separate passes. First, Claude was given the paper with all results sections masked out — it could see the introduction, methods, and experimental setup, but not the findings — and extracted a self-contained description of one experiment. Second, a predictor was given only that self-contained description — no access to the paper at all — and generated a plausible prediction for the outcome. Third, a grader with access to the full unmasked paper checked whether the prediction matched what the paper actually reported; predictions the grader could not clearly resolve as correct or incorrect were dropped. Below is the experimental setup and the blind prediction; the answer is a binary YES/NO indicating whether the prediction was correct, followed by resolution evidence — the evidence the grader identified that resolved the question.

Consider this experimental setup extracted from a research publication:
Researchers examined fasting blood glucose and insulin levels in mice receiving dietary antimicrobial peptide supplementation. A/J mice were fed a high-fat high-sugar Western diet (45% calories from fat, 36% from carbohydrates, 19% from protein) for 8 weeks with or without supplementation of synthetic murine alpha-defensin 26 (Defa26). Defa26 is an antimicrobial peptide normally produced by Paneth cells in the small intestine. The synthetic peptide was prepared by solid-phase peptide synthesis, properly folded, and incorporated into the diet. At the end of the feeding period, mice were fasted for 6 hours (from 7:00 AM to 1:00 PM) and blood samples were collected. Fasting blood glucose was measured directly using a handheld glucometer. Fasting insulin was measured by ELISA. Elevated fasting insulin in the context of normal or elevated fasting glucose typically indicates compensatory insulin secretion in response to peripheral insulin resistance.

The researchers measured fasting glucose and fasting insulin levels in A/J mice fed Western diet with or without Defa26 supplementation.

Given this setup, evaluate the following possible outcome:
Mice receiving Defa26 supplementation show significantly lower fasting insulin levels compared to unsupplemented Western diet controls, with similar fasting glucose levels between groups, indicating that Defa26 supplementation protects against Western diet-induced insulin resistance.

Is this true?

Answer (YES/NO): NO